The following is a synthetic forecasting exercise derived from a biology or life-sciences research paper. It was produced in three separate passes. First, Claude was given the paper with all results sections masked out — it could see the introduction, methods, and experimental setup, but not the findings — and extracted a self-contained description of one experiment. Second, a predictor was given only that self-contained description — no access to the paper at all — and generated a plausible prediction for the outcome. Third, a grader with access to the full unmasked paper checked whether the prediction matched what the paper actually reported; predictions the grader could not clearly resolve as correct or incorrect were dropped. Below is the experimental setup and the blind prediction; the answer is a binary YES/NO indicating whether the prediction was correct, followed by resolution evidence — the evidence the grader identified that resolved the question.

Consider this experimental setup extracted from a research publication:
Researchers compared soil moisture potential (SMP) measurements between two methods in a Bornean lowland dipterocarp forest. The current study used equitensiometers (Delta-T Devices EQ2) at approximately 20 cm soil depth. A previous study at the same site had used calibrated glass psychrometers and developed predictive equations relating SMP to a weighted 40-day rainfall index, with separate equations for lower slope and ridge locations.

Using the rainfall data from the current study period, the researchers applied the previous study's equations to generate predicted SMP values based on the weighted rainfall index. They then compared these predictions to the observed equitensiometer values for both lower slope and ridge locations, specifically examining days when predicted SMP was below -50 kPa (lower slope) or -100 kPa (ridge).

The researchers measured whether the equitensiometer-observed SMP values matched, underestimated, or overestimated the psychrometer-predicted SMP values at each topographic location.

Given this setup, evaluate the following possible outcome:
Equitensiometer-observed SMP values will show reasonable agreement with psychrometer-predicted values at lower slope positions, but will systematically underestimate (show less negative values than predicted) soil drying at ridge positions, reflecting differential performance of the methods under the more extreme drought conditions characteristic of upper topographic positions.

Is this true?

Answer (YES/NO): YES